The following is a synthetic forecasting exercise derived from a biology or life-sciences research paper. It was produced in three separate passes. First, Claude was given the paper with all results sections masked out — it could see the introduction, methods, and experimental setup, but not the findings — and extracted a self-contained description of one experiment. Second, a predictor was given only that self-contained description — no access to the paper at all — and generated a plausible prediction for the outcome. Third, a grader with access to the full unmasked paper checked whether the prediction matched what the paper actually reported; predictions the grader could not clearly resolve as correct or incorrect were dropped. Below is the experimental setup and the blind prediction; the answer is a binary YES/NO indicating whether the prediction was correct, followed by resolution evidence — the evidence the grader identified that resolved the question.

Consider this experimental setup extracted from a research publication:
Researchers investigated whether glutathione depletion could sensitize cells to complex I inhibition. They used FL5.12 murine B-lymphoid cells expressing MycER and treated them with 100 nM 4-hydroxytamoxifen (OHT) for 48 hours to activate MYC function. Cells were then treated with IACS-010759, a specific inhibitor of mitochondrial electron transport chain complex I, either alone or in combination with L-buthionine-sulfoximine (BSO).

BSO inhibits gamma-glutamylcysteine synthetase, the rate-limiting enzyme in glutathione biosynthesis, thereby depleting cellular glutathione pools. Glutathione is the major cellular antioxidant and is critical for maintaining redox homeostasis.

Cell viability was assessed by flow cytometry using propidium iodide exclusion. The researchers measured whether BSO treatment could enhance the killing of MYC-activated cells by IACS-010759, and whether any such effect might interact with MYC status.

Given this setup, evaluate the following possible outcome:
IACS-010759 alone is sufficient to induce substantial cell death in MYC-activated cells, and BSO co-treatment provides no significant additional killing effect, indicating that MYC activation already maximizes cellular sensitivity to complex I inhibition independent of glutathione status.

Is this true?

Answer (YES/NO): NO